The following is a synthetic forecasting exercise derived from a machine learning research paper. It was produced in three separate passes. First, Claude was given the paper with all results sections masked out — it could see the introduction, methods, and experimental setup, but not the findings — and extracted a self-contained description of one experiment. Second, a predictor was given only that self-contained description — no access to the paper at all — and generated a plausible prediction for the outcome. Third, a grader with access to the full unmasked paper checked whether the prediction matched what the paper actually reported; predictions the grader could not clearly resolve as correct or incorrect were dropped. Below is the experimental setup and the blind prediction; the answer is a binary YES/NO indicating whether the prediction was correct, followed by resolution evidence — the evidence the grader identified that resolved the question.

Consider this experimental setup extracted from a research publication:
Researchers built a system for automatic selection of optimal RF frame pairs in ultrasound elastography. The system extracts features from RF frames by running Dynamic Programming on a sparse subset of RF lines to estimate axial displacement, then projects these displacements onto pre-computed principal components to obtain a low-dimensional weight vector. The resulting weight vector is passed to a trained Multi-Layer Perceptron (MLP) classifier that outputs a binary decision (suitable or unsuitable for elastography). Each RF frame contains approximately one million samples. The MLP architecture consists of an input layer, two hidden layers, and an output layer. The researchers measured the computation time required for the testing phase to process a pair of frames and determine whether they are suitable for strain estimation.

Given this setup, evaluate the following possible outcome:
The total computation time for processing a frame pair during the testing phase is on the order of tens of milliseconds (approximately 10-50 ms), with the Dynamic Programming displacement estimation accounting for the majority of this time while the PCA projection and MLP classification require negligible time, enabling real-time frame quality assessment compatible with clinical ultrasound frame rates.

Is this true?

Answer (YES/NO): NO